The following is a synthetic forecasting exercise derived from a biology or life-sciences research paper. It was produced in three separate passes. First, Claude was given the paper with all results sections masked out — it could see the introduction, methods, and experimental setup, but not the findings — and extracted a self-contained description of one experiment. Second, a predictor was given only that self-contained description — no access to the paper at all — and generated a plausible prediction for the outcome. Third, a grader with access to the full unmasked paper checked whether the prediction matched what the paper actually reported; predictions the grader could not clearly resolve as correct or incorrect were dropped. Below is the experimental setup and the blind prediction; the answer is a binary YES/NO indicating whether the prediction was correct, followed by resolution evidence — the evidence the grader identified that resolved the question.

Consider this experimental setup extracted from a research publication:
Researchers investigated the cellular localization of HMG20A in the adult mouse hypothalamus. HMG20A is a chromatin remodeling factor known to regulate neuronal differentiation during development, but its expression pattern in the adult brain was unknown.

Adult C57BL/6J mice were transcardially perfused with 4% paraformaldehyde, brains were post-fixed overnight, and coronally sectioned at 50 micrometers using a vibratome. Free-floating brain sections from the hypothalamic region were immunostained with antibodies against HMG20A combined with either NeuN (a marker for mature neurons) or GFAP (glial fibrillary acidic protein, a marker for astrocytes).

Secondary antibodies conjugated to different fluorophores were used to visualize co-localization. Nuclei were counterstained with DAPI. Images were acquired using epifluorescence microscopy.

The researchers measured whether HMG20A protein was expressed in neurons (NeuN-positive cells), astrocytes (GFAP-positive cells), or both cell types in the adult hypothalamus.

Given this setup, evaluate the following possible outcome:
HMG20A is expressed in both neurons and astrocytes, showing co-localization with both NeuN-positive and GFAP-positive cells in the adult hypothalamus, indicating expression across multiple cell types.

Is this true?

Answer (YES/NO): YES